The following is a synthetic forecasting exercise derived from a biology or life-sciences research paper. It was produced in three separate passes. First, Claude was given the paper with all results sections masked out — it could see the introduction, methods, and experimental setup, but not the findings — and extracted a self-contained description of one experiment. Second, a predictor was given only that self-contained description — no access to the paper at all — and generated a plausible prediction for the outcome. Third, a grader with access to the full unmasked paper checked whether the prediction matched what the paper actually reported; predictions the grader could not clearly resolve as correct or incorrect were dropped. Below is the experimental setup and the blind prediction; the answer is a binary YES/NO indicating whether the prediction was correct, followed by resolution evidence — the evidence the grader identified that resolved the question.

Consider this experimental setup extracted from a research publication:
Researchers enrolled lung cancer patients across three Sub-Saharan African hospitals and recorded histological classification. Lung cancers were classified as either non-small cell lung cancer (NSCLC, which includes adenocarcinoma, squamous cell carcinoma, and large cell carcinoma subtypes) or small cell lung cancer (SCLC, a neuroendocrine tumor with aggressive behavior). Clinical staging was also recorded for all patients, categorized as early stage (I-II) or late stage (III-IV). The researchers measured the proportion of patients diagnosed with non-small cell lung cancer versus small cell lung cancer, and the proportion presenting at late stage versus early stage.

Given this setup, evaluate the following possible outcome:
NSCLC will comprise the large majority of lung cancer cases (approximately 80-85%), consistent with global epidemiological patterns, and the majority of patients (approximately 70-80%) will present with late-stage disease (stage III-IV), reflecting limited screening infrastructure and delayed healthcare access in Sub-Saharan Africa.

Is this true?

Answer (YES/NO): NO